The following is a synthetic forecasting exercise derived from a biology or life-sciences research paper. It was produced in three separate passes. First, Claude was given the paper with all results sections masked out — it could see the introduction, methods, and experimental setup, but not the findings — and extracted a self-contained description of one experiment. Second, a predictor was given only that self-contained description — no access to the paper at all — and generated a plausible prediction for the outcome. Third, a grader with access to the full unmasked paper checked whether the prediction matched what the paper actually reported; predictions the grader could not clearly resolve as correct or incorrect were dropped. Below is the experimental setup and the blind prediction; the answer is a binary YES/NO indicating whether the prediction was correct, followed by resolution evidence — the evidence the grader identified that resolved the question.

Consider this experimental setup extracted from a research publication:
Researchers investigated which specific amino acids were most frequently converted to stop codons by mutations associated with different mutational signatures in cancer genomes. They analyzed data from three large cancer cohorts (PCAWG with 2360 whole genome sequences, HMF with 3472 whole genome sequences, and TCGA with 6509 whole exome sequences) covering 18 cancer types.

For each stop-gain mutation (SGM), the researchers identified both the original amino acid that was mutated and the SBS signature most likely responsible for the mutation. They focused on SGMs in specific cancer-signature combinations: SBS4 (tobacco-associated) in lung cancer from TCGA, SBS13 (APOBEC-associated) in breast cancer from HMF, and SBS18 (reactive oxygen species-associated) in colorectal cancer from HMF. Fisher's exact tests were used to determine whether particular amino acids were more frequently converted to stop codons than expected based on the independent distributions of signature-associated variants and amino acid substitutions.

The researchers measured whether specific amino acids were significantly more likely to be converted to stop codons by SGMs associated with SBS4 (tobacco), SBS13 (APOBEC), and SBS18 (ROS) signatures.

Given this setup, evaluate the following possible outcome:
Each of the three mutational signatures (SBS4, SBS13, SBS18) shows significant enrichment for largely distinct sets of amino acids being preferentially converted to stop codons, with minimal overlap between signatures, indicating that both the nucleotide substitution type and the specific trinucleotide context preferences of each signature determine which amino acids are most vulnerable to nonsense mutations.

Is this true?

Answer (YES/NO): NO